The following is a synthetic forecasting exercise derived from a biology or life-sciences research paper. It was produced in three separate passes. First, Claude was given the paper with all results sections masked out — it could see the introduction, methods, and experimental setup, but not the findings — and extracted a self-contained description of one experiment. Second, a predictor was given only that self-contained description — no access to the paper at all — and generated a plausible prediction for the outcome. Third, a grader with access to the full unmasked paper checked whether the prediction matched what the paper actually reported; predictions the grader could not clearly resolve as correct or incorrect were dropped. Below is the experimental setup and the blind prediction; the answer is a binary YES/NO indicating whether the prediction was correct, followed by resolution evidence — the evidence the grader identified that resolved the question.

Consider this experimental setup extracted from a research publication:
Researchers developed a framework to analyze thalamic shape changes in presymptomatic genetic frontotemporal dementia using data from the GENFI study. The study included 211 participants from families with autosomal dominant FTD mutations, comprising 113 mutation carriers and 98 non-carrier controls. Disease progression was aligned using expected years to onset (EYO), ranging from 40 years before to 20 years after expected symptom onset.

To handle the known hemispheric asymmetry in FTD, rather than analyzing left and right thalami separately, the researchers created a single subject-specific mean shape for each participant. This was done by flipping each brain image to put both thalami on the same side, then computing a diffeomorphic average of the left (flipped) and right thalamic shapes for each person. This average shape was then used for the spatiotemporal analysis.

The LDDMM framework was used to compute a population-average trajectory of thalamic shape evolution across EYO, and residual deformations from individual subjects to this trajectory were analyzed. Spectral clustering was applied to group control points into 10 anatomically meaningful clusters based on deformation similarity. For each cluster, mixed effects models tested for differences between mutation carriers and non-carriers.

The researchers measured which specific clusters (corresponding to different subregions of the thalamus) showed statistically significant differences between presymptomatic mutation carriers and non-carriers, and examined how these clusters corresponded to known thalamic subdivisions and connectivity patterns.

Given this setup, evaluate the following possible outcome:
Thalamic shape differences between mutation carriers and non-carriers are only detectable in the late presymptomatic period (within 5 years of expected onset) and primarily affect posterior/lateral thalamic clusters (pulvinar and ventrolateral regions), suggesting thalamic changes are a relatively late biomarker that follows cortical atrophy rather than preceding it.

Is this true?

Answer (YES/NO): NO